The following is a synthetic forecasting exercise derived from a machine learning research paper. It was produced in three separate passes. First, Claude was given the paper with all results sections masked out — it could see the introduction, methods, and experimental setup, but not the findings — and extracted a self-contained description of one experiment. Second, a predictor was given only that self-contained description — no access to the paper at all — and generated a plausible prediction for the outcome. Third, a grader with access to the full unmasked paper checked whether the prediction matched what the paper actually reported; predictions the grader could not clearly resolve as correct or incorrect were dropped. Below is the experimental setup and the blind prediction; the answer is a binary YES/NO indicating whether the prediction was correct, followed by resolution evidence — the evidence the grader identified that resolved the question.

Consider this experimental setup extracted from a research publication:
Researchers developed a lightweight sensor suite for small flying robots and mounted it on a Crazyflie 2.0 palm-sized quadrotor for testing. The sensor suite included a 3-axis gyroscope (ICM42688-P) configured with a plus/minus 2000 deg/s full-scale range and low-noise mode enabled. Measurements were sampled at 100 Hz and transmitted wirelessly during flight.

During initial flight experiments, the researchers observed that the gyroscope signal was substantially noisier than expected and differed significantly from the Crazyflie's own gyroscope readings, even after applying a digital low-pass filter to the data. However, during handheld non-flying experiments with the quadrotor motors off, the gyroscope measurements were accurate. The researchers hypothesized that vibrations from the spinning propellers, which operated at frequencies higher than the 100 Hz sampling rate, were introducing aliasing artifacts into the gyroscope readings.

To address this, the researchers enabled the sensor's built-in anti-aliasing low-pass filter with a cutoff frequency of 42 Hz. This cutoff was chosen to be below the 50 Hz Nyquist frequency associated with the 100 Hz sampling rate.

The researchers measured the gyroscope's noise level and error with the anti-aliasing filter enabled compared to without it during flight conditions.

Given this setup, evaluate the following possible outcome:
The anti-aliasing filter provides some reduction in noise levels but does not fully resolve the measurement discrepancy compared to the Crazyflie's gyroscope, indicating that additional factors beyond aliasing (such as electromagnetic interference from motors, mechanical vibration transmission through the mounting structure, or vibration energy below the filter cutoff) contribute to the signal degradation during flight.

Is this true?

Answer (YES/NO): NO